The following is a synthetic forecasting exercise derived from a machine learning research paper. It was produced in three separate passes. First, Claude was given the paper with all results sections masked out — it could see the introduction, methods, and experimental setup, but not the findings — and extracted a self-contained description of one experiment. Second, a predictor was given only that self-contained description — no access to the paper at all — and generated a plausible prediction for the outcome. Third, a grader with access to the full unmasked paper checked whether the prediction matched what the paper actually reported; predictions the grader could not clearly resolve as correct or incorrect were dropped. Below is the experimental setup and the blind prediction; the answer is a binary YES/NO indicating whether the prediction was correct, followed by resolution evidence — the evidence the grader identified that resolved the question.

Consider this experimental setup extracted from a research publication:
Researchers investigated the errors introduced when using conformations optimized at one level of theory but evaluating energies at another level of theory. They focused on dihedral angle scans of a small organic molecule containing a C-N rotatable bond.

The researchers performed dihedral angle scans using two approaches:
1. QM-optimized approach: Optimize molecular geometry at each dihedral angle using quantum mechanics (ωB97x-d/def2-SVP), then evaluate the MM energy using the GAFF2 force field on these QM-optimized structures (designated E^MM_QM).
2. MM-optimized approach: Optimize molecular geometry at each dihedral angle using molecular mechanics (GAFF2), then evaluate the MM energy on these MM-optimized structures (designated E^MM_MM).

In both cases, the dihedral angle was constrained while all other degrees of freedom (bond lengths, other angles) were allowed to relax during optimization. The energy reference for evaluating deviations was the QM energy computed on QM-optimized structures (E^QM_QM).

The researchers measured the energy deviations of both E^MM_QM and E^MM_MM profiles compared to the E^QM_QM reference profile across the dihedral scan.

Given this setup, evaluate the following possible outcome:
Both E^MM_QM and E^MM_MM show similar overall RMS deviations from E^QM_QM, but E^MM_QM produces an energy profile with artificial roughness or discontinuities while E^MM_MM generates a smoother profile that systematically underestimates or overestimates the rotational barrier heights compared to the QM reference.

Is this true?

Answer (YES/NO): NO